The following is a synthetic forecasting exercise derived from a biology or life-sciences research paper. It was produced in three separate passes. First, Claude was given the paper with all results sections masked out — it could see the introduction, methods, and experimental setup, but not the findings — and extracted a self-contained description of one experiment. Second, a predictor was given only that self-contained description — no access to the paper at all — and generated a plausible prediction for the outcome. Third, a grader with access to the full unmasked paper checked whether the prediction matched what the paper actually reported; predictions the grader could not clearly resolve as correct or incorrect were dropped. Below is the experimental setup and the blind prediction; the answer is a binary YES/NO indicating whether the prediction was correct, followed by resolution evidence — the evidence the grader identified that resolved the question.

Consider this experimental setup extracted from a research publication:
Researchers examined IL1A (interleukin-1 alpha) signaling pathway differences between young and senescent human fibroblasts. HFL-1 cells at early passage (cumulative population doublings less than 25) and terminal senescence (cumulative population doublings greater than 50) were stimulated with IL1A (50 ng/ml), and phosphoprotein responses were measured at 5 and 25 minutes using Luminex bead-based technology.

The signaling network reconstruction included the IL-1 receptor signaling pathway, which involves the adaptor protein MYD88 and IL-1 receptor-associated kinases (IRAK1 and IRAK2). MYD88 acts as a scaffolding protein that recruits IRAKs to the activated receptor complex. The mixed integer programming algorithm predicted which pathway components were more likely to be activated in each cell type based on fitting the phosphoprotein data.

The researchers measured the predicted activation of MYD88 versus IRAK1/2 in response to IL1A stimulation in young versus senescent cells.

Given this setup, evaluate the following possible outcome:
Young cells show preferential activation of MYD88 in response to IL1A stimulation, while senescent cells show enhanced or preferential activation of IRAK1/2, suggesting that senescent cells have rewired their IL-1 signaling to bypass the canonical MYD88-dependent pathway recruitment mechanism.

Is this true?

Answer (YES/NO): NO